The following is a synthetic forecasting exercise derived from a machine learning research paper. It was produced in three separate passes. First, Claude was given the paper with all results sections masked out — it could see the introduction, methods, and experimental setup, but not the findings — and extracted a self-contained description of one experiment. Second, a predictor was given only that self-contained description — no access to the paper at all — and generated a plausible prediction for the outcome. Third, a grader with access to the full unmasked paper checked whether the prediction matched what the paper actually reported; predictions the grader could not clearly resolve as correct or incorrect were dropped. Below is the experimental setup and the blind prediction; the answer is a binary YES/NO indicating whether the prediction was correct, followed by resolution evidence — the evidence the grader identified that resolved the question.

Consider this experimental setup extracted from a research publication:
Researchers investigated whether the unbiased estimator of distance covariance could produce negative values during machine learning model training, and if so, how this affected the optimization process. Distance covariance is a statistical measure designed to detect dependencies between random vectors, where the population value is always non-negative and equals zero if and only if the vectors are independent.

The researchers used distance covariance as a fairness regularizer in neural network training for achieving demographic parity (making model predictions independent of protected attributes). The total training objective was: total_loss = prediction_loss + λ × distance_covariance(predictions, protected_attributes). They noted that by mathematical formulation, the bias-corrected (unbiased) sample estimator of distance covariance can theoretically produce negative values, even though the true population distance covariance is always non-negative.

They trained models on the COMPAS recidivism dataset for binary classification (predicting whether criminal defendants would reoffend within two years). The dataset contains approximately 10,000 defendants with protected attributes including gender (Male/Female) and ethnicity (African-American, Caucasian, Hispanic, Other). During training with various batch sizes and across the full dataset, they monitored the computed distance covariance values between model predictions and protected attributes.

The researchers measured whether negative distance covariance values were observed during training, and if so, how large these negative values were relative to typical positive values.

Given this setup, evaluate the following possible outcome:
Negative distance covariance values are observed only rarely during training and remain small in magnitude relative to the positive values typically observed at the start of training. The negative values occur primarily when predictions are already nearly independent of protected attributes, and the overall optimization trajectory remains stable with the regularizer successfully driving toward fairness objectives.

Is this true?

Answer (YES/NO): NO